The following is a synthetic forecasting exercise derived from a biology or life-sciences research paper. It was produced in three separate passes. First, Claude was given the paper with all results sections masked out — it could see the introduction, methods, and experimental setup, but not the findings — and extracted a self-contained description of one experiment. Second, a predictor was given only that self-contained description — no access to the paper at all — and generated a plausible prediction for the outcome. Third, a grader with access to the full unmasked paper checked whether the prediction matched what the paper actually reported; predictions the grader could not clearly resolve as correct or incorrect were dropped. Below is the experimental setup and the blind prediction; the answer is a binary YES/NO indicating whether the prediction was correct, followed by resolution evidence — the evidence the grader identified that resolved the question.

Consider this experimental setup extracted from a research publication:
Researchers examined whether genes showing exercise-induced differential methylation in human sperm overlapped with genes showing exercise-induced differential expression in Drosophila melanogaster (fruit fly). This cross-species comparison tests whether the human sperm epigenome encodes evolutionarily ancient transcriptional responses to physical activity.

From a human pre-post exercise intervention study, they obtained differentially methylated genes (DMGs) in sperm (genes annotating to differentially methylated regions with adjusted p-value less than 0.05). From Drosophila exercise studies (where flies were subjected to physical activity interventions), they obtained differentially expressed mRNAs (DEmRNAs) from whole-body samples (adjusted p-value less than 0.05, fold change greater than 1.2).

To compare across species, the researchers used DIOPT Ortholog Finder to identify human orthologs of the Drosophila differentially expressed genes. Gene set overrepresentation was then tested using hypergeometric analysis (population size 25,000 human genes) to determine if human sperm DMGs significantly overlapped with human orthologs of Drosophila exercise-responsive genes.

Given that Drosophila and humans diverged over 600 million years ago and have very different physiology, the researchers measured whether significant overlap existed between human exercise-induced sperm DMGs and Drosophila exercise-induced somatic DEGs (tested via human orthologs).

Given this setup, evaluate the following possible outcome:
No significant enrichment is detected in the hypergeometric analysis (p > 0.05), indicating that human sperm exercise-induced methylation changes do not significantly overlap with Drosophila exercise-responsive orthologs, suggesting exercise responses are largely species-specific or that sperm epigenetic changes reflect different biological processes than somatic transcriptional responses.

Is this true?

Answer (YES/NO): NO